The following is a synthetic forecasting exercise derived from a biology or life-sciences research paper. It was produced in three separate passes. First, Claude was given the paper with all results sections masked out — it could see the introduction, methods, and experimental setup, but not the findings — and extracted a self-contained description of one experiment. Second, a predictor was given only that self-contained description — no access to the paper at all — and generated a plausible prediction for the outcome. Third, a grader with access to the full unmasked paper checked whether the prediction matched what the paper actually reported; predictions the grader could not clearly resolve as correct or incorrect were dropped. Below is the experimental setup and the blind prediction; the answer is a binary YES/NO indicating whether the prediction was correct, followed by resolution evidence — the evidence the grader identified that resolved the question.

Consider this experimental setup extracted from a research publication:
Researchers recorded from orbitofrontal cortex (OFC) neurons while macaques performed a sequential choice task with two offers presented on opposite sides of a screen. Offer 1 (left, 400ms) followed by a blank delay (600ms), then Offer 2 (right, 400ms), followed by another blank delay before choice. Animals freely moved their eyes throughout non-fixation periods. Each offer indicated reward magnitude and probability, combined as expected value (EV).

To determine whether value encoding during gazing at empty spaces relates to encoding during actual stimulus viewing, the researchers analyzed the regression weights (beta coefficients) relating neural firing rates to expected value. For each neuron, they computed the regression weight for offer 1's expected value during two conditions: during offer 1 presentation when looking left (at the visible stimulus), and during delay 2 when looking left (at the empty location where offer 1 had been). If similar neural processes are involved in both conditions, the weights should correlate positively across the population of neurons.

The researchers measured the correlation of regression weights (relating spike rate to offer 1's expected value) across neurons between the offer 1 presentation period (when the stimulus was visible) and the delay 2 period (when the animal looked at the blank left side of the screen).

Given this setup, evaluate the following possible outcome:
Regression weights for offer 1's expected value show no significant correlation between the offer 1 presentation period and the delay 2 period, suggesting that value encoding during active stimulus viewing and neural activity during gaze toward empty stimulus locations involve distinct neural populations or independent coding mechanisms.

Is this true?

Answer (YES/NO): NO